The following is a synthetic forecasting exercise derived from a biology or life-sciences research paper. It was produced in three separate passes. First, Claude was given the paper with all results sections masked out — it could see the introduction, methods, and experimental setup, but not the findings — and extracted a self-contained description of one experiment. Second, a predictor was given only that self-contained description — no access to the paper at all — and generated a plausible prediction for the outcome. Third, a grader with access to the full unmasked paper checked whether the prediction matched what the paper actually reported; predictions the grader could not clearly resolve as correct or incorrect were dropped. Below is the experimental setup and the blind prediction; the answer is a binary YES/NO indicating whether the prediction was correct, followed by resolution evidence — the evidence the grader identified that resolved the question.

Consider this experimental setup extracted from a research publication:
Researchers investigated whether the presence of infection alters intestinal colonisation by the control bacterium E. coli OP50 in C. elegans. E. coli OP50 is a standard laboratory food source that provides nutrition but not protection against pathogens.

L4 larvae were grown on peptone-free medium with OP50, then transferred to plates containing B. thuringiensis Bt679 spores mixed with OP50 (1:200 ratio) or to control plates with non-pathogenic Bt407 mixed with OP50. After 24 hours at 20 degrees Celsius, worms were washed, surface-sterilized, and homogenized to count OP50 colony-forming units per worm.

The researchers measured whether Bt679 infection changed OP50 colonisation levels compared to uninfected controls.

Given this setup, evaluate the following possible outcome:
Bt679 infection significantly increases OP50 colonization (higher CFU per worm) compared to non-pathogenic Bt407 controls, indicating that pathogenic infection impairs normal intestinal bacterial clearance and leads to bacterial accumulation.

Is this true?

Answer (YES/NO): NO